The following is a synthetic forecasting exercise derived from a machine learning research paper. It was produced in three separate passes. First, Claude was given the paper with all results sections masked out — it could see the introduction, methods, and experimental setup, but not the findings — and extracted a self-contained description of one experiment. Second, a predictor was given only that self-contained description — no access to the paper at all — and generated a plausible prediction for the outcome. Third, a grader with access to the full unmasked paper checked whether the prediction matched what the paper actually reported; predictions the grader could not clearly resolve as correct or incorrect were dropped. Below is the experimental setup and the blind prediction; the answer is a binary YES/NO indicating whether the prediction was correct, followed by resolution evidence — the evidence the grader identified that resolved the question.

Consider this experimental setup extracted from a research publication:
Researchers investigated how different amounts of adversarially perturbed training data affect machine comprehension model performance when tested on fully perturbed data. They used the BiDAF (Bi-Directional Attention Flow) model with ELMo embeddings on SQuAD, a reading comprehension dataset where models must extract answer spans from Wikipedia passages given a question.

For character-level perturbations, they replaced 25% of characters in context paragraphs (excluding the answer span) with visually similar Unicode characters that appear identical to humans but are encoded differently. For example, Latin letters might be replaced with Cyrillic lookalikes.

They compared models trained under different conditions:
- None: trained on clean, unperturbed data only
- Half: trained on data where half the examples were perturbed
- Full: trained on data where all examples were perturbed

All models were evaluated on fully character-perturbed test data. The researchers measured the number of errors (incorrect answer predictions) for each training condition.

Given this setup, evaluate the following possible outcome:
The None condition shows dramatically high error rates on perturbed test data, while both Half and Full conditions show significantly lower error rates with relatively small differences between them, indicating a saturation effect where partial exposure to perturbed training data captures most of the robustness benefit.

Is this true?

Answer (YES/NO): YES